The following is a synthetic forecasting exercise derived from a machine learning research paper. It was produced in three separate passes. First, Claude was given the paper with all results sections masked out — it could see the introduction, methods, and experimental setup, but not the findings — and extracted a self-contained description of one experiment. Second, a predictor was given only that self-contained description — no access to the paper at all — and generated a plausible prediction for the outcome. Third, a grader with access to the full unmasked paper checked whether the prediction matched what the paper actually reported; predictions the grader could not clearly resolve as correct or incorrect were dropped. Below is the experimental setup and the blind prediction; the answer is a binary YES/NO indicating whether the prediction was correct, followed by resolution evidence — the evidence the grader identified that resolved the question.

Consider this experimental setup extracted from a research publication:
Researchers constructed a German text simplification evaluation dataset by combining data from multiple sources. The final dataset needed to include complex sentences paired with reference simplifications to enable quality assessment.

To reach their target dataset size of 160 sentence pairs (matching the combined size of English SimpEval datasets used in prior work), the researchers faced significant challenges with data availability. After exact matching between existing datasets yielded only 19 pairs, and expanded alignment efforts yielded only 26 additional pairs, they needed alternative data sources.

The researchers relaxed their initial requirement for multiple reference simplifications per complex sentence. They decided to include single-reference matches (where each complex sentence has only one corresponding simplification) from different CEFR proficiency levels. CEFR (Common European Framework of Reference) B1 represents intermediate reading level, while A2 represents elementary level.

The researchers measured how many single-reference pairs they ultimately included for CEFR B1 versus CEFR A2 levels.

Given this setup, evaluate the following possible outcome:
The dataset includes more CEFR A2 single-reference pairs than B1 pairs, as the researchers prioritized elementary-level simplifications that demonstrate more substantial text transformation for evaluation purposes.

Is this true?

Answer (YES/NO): NO